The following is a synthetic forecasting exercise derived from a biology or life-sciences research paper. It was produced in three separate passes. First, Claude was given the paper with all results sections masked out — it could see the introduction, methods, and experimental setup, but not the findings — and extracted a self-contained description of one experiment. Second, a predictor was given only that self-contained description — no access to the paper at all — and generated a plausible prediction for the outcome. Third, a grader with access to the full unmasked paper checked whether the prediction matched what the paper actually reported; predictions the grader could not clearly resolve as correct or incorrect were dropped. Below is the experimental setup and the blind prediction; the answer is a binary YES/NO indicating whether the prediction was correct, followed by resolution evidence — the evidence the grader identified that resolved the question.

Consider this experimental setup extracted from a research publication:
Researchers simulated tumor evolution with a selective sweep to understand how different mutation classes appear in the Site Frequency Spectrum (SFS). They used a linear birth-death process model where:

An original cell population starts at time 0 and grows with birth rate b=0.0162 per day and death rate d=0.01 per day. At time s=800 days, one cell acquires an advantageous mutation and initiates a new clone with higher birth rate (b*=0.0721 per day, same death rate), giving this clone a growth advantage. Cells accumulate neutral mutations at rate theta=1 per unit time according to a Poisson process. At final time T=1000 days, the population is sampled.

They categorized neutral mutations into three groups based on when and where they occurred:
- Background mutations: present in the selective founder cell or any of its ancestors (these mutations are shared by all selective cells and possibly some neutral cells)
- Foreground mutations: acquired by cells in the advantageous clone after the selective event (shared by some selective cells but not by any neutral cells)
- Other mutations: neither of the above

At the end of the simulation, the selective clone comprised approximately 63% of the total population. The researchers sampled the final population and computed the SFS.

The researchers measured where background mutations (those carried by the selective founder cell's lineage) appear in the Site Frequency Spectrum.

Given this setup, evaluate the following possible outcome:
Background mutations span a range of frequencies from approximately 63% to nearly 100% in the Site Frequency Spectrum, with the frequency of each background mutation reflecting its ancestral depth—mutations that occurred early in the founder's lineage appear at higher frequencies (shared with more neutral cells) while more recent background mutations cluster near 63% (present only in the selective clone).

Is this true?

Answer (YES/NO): NO